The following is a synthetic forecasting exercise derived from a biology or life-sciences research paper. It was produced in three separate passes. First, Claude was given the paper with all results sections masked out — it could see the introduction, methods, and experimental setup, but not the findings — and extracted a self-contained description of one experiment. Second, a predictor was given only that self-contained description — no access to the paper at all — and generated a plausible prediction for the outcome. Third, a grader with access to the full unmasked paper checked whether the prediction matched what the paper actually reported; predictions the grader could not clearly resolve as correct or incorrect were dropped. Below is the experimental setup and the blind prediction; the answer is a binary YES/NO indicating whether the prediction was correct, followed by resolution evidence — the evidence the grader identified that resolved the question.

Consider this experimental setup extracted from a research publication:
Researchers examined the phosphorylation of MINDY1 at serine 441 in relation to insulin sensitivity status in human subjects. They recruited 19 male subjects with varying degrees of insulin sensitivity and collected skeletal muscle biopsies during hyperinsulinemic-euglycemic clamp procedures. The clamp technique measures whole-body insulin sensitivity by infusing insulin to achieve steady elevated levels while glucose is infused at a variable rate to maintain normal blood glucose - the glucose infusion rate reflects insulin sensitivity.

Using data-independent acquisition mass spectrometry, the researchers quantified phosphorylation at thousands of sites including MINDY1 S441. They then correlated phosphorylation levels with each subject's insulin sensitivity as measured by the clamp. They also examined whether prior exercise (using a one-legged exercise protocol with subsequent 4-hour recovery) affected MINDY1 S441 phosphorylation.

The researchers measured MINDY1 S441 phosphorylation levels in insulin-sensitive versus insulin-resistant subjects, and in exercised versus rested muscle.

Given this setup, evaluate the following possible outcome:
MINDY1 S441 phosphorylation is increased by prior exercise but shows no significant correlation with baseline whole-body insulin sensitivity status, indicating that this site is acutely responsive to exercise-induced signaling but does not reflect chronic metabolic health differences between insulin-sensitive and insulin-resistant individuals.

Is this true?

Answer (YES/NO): NO